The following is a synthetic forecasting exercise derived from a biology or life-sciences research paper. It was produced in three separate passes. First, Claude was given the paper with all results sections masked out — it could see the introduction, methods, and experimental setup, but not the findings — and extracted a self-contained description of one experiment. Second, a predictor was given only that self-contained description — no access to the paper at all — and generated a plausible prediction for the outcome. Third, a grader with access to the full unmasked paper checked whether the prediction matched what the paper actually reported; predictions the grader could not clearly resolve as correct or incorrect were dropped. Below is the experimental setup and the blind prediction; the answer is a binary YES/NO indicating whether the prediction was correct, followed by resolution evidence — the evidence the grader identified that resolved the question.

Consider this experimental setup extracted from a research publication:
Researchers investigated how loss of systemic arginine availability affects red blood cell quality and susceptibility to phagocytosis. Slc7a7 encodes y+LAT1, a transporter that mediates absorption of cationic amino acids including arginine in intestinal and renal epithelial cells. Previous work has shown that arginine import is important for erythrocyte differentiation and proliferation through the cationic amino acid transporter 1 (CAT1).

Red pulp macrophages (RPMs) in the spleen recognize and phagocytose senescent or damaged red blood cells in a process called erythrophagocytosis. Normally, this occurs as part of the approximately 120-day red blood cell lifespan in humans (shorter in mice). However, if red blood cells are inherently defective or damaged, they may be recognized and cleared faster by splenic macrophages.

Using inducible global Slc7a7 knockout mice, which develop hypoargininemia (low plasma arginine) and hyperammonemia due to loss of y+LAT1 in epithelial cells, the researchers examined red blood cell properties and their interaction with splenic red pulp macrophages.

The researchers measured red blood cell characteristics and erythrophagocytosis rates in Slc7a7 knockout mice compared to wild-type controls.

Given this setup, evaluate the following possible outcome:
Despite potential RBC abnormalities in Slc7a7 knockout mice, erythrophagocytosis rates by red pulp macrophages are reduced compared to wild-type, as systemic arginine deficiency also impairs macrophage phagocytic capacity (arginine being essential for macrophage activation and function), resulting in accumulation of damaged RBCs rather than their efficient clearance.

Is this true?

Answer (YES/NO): NO